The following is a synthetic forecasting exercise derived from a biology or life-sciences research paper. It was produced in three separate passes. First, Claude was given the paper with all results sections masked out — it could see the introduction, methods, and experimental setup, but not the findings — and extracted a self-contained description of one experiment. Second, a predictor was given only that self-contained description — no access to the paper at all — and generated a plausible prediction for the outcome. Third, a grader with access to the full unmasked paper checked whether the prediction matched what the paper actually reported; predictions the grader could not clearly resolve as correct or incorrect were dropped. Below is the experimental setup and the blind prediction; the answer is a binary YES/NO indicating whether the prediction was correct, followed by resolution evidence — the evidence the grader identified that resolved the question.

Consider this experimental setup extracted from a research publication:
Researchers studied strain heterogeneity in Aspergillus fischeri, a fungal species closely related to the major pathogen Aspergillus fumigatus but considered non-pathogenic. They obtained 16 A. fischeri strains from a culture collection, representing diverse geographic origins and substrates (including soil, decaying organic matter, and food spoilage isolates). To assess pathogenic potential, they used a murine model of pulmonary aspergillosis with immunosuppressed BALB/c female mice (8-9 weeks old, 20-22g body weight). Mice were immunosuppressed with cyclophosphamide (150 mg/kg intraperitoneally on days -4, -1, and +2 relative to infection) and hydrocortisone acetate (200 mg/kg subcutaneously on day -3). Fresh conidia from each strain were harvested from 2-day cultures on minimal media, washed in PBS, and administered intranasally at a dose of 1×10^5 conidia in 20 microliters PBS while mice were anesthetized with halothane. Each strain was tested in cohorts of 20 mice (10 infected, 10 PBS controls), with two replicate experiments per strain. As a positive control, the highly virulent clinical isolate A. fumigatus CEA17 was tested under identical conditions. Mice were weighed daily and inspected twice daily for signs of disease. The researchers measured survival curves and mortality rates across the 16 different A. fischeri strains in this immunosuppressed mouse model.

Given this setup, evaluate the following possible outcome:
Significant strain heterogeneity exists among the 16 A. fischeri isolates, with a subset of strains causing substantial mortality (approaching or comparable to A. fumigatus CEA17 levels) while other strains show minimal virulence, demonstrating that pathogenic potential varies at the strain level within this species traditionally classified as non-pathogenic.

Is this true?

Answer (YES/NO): NO